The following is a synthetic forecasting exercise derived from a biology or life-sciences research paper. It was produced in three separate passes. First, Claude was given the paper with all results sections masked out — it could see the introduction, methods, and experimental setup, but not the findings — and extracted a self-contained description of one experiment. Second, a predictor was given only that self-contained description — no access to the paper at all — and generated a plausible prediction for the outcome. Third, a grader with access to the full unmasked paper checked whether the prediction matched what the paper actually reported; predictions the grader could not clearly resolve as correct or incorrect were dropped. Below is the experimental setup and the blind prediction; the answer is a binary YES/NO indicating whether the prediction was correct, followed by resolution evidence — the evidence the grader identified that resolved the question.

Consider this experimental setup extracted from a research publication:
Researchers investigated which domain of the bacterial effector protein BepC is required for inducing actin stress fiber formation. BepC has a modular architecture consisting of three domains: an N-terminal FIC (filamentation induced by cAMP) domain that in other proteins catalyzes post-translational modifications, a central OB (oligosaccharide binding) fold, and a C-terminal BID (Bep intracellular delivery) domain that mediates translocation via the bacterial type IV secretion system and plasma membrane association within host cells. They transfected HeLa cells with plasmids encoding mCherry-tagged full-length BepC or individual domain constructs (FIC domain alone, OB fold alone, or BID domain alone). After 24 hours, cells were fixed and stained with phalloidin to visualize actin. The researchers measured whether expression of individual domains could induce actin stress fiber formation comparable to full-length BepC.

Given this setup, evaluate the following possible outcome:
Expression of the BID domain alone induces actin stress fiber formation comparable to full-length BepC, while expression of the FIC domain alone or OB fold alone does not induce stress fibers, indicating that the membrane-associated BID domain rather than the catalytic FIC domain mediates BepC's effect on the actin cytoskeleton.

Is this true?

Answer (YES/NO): NO